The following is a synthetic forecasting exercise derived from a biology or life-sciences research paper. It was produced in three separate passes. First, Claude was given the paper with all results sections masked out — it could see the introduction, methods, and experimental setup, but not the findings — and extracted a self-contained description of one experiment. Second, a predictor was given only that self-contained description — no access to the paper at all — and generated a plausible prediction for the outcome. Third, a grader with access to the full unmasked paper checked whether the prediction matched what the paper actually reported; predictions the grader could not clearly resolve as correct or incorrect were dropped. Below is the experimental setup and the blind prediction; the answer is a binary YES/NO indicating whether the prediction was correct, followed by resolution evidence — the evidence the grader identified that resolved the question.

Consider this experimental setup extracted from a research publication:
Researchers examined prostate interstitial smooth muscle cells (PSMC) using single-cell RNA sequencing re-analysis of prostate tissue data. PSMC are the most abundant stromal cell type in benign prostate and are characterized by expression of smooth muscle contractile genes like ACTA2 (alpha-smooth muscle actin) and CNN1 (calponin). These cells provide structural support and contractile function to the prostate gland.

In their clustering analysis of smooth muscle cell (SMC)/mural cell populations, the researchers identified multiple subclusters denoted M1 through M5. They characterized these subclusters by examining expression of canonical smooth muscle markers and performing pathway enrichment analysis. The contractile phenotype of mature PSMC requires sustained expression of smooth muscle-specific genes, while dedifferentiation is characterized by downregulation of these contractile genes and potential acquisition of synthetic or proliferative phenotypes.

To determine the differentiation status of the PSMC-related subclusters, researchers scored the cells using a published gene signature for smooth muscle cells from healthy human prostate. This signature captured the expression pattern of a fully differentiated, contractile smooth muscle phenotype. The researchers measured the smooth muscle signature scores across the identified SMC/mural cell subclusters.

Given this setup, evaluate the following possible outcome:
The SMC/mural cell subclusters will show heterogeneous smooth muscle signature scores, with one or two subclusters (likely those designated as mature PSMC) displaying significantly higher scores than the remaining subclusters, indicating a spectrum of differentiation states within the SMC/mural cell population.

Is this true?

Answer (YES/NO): YES